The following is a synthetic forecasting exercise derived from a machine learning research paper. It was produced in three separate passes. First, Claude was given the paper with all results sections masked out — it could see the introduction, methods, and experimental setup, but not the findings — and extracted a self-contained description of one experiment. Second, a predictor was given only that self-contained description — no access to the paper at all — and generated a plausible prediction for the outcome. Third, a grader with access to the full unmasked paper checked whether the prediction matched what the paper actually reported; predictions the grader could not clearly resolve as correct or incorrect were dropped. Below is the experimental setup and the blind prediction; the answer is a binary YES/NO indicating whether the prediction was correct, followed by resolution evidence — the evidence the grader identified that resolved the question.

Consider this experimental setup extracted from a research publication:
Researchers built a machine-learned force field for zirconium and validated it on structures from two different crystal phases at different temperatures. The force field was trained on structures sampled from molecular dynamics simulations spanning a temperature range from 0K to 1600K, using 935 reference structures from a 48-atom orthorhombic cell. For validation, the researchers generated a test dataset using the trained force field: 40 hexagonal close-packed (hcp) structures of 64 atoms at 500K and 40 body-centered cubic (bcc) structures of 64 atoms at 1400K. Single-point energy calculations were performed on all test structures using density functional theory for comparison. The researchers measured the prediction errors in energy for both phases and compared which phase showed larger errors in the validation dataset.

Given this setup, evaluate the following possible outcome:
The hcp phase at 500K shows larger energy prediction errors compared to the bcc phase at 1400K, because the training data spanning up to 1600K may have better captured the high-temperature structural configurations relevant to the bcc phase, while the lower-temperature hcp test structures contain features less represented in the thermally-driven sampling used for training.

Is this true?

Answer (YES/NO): NO